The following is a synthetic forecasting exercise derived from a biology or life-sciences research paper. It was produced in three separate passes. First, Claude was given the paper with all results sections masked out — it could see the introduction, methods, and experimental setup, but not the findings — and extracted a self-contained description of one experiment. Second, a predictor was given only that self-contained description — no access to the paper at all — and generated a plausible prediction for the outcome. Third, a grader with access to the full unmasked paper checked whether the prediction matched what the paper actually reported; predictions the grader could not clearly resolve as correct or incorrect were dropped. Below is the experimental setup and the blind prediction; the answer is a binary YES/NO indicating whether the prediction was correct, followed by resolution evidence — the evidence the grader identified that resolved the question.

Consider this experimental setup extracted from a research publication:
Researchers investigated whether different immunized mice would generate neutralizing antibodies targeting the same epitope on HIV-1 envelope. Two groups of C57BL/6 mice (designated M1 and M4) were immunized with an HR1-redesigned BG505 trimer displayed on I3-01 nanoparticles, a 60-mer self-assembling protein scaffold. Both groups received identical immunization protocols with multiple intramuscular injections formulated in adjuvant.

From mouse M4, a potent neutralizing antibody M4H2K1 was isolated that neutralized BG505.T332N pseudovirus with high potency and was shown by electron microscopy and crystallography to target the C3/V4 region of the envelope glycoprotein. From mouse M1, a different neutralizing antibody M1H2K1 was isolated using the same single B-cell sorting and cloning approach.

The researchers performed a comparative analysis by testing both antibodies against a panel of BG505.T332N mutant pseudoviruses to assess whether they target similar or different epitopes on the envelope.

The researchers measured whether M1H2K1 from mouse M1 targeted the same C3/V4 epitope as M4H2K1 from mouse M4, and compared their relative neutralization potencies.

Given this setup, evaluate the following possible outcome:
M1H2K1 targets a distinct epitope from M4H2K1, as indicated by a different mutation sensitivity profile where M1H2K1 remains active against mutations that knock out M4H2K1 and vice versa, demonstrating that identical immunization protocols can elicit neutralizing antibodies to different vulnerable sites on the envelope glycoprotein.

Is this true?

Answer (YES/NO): NO